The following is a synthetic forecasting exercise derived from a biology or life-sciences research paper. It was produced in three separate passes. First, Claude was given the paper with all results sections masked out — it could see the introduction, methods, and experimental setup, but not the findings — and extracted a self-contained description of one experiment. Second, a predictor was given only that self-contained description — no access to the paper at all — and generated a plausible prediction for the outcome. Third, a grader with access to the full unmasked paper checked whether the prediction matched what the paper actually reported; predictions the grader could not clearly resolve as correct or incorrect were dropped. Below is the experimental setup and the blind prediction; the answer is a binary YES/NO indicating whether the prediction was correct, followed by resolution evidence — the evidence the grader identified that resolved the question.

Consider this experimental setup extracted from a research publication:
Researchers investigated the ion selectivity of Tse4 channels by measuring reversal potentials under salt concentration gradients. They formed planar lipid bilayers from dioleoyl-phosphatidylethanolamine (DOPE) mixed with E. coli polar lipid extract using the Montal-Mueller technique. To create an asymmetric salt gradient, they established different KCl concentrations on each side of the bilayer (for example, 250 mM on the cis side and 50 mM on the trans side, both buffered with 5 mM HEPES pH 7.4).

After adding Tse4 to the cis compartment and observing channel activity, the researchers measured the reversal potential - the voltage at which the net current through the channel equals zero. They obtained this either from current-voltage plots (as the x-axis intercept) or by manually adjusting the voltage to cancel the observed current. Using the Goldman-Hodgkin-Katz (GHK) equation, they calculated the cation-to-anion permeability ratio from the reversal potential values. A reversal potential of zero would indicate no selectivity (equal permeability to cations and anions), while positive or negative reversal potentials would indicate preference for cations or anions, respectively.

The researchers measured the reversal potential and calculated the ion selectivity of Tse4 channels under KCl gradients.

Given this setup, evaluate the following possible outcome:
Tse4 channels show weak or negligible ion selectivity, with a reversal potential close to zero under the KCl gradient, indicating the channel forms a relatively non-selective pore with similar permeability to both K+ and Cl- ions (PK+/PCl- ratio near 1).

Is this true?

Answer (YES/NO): NO